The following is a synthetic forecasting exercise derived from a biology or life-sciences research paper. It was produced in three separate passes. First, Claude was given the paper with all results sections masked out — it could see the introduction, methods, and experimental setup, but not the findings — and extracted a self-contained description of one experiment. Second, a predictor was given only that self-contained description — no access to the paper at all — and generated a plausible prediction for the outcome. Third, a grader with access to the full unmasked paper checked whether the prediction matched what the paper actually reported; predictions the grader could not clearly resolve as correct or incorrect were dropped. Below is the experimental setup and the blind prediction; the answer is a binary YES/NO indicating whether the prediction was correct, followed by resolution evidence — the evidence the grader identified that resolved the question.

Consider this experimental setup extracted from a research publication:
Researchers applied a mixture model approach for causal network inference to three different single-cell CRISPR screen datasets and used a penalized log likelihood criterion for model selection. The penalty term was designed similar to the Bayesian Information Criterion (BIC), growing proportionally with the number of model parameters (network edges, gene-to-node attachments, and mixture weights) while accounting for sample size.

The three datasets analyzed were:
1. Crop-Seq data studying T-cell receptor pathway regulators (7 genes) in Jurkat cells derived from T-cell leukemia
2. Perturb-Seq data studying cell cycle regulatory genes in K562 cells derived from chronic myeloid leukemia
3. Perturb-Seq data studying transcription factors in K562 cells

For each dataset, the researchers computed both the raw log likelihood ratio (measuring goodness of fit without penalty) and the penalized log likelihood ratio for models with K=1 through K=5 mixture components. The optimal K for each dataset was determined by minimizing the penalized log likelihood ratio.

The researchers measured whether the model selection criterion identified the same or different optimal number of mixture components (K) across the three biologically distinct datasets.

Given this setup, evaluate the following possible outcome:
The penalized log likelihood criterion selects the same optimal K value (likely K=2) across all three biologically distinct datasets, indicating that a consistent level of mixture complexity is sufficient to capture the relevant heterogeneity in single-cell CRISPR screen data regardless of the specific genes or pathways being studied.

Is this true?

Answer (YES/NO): YES